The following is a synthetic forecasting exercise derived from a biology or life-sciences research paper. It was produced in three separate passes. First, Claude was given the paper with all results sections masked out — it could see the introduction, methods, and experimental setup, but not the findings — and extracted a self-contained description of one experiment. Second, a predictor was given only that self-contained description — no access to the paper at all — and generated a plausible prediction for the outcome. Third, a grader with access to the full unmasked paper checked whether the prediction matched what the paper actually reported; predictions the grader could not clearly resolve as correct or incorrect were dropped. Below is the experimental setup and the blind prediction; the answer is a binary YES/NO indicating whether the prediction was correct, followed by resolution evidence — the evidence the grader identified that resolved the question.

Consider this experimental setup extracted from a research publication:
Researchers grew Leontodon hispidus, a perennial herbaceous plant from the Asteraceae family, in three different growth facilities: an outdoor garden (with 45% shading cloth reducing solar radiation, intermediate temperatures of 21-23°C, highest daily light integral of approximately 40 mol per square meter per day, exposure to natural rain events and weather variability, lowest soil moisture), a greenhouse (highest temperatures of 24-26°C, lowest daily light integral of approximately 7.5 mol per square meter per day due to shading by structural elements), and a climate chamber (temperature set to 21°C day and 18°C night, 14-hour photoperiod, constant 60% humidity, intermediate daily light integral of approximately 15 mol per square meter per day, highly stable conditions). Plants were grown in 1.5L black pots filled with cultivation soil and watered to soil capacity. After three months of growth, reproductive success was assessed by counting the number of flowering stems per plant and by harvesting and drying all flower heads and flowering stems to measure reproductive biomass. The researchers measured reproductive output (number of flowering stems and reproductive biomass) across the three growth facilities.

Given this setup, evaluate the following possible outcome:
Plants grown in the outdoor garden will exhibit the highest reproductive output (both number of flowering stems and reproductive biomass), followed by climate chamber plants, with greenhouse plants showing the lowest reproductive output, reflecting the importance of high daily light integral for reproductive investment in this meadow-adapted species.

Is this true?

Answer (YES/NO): YES